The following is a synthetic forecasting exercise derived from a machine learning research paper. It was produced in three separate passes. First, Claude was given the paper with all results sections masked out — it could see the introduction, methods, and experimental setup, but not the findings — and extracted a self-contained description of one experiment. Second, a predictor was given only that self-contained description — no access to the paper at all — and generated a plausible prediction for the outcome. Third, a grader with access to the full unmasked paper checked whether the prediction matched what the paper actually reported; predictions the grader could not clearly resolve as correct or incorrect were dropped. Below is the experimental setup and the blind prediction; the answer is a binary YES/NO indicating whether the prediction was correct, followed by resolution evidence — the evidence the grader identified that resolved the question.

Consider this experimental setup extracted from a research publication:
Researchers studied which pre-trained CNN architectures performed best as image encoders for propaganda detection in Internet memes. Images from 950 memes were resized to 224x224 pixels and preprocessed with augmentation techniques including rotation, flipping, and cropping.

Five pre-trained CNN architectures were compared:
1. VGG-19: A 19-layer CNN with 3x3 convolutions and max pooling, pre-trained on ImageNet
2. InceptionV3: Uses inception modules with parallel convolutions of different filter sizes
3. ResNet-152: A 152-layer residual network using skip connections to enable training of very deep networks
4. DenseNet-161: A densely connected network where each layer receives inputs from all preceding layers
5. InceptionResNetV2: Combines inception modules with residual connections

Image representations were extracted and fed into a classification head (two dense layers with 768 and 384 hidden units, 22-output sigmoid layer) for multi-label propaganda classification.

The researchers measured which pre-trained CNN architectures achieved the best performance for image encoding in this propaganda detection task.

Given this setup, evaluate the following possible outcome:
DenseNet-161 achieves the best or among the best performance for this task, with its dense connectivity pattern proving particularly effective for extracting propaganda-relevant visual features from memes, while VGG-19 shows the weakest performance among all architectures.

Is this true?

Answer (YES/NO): NO